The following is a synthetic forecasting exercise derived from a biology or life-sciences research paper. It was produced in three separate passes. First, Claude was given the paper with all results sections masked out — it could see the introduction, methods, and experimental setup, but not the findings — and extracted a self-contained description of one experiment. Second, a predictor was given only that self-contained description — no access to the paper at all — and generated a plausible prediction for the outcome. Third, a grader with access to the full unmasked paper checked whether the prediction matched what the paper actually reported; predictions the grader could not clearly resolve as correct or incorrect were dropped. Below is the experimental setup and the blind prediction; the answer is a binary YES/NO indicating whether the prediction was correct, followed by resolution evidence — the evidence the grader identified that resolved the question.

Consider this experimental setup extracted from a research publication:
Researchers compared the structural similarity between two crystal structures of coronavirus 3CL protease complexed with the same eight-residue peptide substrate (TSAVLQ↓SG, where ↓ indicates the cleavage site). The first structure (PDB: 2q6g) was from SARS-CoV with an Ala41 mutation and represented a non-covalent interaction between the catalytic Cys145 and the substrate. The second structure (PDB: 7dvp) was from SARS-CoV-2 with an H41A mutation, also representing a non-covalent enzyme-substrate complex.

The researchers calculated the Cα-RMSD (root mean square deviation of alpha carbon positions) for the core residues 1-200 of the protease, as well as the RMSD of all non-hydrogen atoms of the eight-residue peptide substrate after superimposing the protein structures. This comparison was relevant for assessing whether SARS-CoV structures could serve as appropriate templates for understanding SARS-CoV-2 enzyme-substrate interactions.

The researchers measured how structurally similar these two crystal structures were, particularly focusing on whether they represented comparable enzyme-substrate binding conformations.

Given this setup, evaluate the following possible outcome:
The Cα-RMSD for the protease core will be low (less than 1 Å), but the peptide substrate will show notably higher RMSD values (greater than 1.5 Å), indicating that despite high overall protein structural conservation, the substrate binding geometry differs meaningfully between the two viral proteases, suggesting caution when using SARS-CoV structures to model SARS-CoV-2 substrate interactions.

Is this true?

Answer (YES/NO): NO